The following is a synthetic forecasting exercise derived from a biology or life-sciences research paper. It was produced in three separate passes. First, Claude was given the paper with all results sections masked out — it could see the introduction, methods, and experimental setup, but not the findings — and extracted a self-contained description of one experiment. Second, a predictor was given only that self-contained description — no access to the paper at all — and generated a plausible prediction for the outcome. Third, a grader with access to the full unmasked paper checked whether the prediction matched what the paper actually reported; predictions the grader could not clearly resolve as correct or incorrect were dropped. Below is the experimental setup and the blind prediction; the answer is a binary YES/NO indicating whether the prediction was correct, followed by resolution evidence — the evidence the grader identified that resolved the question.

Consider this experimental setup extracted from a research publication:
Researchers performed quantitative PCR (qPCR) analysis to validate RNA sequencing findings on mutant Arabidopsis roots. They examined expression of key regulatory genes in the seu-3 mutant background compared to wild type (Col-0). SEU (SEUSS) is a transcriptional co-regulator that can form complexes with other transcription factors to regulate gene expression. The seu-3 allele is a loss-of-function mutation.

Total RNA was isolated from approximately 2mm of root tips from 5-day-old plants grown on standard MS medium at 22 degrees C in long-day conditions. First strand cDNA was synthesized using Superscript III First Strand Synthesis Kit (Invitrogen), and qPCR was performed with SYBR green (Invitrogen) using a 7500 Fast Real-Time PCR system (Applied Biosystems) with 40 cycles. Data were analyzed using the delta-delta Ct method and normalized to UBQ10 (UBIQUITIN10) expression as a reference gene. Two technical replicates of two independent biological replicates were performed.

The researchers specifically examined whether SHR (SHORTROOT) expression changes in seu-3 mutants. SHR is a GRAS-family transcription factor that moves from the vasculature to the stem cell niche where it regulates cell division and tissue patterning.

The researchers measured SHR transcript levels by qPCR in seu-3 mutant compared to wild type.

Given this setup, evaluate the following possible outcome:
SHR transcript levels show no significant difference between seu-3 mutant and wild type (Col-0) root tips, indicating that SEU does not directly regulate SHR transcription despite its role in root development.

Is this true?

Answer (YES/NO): NO